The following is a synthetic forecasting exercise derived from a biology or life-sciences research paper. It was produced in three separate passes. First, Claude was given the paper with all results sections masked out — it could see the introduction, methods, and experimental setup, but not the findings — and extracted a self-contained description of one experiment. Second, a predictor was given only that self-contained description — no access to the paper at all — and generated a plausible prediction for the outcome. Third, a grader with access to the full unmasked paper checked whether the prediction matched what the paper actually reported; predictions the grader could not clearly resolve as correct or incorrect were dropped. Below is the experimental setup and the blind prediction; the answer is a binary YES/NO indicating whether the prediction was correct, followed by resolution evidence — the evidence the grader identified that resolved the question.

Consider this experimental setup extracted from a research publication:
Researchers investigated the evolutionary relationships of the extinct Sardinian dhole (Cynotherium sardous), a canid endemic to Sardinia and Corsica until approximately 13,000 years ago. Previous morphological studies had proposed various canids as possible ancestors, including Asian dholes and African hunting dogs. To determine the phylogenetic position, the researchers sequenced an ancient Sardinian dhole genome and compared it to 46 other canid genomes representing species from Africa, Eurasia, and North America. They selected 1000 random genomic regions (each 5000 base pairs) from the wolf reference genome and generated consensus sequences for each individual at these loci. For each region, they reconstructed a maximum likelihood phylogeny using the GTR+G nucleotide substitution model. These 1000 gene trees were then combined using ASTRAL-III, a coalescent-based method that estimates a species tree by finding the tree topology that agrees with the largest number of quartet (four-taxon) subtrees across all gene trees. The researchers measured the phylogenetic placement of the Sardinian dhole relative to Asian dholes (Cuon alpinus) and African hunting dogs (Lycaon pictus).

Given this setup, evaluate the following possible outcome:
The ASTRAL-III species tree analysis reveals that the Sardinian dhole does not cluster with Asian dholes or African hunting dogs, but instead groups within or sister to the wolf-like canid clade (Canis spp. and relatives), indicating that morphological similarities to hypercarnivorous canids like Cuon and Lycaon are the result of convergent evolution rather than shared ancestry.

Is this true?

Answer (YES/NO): NO